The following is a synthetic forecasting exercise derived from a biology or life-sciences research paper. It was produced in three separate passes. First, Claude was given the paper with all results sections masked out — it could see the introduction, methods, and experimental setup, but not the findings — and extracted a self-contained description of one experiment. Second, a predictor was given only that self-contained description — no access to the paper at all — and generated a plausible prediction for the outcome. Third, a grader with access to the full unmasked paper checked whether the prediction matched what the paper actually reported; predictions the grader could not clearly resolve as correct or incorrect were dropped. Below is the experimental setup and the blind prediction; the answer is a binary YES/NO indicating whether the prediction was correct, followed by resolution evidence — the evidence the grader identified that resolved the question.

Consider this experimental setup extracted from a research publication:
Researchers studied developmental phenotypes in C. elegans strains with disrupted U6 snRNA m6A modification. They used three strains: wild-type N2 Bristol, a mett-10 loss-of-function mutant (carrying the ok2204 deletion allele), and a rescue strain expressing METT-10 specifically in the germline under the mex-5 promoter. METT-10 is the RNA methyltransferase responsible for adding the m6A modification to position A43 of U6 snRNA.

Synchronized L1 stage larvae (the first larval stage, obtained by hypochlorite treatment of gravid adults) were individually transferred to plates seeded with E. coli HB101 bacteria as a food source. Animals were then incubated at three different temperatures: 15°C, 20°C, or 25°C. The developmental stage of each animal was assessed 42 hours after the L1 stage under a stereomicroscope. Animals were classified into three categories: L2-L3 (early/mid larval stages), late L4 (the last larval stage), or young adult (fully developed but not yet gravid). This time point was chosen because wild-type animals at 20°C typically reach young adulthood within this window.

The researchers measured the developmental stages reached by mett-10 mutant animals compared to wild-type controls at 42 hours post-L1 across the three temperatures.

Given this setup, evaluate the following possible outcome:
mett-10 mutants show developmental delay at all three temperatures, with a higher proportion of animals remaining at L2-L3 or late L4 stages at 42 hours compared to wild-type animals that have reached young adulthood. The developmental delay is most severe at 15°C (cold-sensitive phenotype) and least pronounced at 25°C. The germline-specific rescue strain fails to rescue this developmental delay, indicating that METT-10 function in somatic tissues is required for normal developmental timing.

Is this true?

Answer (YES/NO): NO